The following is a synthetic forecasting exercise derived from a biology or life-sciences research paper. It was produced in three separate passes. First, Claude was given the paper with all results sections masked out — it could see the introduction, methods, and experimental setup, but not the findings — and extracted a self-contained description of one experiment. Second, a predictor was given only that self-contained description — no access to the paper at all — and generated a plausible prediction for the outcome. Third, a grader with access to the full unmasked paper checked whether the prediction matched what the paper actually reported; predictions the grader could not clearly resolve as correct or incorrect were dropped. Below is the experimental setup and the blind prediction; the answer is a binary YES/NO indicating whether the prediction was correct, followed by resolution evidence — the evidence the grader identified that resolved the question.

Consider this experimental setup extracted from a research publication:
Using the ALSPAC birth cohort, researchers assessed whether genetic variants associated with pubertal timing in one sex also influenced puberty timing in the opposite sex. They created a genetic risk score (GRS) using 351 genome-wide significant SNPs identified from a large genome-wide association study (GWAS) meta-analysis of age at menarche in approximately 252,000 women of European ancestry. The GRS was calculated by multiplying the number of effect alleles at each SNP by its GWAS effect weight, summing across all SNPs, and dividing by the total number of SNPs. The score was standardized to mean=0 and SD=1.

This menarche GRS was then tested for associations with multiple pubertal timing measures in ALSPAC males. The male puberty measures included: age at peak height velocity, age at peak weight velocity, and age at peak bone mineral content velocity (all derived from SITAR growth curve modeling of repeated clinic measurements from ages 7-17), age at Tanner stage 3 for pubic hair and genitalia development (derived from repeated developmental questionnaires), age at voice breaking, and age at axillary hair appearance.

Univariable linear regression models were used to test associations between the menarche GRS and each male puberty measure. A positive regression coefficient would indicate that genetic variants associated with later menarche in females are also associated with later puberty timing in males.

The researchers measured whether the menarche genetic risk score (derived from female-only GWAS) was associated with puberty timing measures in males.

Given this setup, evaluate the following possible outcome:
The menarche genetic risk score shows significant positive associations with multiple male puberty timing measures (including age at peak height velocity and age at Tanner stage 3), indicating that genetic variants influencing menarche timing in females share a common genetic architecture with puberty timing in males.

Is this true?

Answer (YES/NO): YES